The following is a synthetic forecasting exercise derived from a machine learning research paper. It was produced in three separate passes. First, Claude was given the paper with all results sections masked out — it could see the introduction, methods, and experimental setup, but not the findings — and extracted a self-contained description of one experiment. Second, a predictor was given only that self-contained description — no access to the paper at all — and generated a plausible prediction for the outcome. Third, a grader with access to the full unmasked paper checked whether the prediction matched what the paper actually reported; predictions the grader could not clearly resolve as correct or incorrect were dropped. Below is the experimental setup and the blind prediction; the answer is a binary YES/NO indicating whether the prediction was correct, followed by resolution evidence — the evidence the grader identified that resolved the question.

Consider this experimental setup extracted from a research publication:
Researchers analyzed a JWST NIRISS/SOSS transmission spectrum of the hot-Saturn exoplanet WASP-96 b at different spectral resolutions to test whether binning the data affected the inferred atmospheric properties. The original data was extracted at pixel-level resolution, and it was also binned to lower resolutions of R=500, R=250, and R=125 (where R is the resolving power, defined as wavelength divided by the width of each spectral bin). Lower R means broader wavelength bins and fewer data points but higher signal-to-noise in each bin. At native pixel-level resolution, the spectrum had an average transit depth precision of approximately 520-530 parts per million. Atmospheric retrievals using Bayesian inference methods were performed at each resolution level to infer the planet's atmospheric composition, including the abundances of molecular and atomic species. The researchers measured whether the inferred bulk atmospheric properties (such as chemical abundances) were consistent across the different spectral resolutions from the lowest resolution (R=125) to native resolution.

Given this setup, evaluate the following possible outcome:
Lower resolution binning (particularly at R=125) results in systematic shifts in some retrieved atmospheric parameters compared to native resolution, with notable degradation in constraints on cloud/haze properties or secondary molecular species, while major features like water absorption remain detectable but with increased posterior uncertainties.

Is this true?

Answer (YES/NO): NO